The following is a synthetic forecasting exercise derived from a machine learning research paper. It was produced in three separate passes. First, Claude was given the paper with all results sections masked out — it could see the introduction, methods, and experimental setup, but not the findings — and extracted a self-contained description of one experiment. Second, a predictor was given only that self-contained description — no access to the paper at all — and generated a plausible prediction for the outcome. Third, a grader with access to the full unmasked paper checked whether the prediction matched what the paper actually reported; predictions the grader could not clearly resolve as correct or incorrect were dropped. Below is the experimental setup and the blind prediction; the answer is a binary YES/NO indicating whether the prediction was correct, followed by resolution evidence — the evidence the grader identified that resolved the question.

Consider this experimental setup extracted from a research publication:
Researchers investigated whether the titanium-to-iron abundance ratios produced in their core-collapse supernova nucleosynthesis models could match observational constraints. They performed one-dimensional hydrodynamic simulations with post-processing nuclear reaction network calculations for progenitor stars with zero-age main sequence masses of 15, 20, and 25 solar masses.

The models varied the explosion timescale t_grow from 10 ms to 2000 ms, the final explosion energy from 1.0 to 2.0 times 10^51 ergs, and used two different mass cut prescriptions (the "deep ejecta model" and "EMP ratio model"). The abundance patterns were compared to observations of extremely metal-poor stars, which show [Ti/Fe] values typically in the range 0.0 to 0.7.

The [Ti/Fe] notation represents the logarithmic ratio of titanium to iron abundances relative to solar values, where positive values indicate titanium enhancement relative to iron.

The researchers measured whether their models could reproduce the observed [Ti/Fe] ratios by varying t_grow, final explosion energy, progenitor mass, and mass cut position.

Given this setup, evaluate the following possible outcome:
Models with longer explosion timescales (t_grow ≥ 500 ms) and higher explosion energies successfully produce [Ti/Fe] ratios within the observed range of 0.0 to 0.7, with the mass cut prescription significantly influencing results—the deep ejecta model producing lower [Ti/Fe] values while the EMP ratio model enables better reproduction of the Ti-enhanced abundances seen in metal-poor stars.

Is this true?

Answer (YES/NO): NO